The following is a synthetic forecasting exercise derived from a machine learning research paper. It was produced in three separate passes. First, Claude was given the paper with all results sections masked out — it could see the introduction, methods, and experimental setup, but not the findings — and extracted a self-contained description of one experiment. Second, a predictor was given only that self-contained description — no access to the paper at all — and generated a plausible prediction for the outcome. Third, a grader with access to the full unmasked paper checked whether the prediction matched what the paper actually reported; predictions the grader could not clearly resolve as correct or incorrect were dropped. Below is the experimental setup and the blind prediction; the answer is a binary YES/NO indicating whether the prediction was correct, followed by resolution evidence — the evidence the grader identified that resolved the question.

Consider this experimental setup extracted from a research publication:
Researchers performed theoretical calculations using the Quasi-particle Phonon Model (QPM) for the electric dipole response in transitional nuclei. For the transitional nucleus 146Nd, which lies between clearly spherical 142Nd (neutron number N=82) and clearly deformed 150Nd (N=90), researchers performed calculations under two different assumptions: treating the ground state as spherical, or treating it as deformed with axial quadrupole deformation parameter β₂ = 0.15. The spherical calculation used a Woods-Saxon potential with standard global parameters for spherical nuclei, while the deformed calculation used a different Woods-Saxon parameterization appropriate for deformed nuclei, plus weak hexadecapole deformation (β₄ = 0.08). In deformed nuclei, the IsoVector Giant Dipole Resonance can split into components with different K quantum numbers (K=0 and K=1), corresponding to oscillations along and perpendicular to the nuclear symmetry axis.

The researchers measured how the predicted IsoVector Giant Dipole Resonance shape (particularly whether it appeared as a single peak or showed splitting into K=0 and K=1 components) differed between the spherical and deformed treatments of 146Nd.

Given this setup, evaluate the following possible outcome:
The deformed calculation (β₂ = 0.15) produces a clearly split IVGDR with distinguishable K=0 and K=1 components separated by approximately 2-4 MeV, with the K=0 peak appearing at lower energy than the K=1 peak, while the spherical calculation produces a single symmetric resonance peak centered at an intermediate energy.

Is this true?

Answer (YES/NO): NO